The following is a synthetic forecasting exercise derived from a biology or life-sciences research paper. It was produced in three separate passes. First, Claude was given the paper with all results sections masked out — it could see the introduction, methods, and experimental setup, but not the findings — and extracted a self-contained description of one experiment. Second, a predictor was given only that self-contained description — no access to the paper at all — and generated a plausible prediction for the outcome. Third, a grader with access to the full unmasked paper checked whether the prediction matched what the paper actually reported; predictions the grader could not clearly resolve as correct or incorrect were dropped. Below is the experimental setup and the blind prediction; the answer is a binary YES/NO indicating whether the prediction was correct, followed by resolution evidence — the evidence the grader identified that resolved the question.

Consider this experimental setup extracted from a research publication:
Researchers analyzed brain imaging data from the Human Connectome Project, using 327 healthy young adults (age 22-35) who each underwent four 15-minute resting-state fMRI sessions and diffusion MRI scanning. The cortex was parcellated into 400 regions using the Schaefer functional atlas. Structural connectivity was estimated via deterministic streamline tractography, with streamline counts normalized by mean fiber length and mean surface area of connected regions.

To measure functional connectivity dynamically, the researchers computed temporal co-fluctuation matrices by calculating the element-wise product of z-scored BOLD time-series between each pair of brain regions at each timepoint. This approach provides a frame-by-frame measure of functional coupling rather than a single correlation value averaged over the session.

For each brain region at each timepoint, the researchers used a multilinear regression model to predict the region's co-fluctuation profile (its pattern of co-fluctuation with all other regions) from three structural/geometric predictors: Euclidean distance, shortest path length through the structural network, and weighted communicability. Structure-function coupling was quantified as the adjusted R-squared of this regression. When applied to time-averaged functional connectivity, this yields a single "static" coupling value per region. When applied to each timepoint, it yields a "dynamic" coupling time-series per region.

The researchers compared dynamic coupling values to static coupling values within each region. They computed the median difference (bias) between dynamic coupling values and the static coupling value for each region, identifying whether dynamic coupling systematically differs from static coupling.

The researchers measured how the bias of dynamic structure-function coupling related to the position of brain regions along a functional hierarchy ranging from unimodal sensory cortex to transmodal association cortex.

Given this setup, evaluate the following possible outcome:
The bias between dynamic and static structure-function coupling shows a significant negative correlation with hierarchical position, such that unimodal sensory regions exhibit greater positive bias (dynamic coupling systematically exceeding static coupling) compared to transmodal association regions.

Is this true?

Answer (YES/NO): NO